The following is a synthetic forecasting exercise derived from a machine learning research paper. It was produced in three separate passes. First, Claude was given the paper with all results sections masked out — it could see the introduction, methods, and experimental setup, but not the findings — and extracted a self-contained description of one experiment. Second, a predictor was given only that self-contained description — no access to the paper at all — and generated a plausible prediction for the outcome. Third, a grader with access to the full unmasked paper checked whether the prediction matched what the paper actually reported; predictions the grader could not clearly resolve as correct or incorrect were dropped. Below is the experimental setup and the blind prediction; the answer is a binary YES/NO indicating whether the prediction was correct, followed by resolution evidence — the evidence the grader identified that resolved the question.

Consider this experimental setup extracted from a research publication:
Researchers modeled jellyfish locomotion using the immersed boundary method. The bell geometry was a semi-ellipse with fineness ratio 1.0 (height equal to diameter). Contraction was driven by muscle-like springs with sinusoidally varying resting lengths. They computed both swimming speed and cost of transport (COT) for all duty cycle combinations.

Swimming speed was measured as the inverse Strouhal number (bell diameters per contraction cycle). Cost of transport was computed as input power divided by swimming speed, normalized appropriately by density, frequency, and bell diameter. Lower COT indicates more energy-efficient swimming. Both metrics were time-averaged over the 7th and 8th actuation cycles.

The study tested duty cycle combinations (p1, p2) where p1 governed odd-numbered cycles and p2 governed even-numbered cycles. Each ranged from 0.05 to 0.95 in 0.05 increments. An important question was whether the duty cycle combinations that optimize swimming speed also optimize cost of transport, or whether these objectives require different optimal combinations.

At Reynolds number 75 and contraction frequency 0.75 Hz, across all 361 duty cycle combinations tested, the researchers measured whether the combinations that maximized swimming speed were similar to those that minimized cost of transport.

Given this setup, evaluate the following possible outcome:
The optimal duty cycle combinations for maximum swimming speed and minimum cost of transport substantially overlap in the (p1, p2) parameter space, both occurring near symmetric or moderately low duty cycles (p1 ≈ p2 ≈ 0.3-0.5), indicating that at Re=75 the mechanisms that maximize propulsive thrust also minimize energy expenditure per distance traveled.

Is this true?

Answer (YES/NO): NO